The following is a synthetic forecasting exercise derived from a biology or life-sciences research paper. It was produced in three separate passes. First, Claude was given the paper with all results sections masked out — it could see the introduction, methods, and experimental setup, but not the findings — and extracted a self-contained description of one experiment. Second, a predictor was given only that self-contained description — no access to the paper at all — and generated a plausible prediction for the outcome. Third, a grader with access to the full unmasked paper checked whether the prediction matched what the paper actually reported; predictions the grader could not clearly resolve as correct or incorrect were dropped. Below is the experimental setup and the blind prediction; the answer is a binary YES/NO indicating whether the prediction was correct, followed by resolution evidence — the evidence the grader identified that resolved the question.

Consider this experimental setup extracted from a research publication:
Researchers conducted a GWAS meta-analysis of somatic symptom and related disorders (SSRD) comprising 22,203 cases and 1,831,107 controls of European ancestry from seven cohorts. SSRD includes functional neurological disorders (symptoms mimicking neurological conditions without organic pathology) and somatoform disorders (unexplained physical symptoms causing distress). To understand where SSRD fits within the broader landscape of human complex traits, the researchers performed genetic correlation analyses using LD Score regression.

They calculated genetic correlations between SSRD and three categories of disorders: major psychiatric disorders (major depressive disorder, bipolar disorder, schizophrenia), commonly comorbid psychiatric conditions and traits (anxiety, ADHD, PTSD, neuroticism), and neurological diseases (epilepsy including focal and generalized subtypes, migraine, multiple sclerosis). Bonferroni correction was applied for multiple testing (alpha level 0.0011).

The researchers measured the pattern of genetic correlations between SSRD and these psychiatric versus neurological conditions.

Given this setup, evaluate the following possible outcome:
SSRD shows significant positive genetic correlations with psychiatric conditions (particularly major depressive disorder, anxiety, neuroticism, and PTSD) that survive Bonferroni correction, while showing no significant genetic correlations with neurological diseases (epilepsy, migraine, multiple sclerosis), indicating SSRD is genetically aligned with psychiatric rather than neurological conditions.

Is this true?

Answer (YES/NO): NO